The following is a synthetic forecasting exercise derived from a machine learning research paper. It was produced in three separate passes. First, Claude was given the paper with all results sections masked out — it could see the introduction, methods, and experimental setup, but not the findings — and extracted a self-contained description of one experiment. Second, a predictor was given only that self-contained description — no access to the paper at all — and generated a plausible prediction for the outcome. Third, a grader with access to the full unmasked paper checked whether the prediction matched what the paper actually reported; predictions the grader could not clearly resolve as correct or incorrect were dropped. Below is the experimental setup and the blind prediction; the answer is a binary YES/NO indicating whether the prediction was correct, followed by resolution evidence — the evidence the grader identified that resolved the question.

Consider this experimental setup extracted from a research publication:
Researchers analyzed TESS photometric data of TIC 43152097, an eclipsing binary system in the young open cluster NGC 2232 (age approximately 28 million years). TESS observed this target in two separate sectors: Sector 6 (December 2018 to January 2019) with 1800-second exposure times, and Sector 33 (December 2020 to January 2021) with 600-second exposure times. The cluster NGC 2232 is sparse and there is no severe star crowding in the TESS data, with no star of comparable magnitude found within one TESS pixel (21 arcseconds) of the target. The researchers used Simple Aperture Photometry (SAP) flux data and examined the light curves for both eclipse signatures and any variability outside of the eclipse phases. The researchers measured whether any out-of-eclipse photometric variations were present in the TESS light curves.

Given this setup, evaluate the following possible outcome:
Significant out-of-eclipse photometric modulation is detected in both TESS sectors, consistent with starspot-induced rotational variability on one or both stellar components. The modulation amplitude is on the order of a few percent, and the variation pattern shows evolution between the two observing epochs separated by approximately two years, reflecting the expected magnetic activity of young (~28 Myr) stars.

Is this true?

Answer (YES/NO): NO